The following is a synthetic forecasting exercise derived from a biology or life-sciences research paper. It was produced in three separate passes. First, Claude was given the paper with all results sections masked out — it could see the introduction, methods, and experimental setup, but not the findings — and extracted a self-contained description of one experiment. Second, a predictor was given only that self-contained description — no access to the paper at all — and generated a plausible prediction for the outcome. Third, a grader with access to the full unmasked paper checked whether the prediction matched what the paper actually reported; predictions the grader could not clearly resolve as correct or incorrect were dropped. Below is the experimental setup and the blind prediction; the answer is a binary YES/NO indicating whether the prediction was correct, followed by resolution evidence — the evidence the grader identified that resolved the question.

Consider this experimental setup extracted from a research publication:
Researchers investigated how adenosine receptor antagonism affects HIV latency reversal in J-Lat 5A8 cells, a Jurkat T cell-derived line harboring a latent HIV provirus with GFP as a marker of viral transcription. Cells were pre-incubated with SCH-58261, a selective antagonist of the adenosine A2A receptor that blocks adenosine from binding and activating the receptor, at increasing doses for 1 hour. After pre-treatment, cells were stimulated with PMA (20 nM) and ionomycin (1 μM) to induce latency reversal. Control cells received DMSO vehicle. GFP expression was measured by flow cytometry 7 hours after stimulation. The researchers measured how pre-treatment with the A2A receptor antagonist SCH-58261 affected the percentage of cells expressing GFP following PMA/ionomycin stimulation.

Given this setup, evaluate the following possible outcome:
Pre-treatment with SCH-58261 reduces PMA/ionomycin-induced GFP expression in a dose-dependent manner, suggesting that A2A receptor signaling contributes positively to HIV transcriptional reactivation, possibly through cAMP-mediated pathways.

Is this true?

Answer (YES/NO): NO